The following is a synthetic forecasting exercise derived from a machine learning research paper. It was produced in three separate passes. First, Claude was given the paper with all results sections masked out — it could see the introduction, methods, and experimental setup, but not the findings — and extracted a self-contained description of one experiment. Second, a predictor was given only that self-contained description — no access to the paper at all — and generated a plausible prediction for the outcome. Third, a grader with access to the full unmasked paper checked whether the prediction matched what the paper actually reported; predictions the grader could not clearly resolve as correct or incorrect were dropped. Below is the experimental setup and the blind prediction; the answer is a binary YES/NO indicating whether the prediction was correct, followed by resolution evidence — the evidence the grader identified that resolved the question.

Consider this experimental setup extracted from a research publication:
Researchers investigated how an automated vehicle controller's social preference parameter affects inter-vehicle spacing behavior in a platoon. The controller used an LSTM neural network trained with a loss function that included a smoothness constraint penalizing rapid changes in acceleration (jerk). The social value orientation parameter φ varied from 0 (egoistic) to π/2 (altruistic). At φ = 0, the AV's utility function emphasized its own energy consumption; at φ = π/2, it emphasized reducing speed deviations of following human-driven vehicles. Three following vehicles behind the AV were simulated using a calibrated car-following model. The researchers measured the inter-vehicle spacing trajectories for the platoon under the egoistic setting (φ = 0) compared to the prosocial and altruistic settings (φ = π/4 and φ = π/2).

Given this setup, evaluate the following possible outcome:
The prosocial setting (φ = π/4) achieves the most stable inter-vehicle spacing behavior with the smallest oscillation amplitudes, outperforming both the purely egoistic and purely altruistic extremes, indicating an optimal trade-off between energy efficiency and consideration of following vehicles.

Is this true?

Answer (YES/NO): NO